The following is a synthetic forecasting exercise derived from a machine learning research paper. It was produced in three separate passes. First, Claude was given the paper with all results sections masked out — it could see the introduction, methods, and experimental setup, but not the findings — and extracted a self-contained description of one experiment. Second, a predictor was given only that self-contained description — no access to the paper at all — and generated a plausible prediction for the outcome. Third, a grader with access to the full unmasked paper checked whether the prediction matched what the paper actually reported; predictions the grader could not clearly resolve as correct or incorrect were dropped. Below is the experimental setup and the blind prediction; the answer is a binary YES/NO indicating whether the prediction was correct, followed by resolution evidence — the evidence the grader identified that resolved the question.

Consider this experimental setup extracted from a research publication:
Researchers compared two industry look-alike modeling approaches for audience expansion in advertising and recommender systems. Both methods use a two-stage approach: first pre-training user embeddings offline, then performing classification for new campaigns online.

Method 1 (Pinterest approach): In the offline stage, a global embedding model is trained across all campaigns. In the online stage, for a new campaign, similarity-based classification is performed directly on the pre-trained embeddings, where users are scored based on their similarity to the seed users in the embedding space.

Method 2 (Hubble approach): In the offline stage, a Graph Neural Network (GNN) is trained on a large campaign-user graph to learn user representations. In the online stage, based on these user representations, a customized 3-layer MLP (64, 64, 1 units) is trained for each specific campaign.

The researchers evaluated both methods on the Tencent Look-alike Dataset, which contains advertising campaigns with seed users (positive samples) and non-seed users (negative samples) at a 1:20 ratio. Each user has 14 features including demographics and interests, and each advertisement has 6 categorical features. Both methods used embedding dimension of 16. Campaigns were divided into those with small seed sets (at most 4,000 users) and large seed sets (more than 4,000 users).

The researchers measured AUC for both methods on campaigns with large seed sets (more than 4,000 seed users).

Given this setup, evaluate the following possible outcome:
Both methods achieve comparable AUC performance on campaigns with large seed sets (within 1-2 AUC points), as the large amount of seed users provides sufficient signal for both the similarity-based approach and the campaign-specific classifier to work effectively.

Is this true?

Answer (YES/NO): NO